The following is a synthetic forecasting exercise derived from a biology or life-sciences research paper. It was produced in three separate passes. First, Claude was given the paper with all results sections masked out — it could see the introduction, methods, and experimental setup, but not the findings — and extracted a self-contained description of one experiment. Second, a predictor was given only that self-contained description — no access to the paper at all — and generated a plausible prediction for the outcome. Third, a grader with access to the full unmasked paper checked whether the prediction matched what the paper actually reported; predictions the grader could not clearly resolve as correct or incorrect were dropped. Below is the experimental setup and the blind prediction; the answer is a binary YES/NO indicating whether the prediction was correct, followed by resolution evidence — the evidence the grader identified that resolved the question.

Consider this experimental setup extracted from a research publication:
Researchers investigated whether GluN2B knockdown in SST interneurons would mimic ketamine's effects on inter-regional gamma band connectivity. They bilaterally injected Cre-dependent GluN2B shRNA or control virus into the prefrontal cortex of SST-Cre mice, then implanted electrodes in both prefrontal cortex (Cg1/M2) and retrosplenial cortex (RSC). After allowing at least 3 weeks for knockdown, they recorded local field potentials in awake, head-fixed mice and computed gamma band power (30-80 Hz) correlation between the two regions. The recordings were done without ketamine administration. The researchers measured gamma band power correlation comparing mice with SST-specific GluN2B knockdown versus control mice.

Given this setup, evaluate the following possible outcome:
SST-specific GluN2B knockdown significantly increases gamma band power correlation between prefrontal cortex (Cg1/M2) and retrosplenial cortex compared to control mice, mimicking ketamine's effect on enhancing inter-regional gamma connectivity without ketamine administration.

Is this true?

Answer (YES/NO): YES